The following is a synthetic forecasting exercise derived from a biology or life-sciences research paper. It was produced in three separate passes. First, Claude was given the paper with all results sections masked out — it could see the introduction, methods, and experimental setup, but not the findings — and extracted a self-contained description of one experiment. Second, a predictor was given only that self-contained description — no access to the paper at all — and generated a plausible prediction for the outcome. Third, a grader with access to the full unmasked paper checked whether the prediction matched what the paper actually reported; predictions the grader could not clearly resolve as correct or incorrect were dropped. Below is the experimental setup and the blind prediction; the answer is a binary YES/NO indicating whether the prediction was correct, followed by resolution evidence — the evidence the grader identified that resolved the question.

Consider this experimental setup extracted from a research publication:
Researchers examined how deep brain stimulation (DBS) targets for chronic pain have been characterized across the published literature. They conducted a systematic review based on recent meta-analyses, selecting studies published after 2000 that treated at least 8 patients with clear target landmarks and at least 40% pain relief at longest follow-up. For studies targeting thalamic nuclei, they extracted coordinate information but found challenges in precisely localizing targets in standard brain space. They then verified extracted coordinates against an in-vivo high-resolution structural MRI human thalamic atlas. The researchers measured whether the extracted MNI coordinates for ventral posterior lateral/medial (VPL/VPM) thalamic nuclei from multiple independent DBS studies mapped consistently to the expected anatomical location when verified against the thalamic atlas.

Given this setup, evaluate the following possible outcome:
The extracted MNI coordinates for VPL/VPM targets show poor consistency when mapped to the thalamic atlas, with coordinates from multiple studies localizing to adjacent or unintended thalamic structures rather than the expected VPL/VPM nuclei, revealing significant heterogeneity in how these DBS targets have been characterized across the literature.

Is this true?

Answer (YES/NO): YES